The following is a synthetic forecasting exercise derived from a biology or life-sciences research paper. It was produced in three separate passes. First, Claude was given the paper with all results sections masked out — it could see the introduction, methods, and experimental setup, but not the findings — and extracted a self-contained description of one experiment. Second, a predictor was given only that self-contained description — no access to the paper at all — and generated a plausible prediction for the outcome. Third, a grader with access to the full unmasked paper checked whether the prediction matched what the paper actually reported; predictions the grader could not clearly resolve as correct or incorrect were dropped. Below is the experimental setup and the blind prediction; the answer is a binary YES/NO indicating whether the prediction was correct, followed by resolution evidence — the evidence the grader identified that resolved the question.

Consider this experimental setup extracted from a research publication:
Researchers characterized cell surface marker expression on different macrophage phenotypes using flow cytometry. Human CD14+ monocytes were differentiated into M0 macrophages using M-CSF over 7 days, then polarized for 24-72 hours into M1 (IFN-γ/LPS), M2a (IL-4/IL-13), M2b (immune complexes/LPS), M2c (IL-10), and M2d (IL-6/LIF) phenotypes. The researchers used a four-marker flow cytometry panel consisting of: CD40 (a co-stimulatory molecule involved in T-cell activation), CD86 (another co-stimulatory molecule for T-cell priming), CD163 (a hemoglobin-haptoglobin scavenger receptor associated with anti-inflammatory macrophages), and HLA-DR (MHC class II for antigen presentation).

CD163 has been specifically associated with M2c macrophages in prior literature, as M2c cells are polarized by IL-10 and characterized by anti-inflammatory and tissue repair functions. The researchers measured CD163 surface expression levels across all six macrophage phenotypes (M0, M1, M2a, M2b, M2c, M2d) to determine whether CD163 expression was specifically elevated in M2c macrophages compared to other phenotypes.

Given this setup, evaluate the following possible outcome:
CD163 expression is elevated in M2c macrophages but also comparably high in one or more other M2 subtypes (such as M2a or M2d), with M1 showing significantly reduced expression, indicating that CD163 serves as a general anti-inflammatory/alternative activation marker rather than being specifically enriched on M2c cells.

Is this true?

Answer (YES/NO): YES